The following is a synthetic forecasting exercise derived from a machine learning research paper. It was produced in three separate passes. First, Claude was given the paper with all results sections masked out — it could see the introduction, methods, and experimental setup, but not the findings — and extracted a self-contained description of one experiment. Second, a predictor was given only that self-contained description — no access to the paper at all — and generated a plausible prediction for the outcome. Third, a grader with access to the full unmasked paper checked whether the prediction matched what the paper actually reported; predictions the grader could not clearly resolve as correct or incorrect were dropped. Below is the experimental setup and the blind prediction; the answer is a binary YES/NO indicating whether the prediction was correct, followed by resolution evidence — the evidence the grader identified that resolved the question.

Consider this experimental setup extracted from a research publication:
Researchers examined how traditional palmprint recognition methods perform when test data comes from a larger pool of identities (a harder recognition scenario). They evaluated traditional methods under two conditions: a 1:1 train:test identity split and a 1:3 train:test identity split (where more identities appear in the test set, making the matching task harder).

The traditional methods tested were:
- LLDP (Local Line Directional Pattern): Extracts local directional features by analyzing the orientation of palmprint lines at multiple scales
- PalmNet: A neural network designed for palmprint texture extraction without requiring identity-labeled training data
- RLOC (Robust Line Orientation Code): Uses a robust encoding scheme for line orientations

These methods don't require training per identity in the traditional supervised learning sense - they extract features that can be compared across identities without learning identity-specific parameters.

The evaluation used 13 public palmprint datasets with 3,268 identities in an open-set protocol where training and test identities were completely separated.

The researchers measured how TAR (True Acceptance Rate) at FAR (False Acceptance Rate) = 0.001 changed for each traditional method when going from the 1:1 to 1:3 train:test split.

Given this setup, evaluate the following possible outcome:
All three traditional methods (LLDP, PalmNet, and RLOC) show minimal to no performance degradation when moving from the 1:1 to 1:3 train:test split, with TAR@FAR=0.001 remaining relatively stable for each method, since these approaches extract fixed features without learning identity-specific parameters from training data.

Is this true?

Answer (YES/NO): YES